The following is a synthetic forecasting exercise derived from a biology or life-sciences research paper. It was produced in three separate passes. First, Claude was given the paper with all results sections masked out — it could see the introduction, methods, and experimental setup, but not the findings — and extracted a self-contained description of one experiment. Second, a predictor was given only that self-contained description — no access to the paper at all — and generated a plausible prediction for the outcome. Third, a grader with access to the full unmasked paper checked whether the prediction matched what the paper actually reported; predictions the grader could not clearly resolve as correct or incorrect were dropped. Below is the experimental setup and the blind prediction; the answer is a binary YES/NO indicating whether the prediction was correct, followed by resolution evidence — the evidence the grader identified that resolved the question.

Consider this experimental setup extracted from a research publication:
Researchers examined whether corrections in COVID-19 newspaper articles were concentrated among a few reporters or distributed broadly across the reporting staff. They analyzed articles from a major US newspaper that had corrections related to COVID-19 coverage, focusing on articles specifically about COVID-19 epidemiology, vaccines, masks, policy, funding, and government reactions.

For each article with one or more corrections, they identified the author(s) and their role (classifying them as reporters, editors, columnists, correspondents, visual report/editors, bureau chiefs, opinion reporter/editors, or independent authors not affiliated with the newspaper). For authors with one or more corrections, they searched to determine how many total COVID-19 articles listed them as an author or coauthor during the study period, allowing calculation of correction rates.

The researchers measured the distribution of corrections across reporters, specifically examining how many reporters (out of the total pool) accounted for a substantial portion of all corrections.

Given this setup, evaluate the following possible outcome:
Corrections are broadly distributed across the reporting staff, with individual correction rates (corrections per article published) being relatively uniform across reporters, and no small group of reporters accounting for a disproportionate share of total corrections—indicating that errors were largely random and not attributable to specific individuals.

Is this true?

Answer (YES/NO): NO